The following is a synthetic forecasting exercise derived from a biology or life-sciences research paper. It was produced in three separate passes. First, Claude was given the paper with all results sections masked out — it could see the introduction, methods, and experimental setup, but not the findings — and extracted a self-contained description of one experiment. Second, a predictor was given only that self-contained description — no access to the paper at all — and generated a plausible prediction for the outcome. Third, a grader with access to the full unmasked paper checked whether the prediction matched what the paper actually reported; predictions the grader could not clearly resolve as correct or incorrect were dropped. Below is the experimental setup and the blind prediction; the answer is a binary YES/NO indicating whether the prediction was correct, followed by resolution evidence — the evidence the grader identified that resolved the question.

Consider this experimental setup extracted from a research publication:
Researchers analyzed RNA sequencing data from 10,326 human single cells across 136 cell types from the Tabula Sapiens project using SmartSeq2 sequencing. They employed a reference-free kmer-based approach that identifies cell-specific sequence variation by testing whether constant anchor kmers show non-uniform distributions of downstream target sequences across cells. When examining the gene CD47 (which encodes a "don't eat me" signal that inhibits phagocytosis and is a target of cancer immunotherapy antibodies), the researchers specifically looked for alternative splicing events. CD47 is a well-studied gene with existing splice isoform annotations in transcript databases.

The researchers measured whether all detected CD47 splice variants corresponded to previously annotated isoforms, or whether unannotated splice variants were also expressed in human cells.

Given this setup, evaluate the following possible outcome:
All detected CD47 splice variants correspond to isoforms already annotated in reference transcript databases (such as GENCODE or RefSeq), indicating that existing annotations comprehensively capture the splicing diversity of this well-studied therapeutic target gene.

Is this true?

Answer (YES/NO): NO